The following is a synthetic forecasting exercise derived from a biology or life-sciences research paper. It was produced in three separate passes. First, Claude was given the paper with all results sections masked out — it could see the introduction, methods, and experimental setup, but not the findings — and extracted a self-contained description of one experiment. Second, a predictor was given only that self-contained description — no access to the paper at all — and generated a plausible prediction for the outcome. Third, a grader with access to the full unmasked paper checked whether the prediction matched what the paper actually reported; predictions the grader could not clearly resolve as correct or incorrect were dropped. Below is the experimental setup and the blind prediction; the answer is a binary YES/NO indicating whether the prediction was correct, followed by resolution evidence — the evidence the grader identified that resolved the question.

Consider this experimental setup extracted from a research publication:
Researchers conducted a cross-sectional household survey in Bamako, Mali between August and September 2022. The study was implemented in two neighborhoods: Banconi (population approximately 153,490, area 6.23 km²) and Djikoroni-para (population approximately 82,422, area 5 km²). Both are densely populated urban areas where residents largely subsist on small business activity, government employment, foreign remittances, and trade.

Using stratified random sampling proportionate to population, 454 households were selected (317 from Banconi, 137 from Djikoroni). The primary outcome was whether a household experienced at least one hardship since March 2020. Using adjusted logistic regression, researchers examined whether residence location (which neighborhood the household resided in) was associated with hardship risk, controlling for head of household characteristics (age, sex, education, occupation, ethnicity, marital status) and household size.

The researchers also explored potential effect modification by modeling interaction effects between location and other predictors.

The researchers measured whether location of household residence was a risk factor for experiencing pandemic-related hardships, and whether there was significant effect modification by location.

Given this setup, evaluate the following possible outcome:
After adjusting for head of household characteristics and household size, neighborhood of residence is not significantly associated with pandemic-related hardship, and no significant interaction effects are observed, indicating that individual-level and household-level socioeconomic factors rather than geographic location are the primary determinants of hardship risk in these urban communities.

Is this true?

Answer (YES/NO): NO